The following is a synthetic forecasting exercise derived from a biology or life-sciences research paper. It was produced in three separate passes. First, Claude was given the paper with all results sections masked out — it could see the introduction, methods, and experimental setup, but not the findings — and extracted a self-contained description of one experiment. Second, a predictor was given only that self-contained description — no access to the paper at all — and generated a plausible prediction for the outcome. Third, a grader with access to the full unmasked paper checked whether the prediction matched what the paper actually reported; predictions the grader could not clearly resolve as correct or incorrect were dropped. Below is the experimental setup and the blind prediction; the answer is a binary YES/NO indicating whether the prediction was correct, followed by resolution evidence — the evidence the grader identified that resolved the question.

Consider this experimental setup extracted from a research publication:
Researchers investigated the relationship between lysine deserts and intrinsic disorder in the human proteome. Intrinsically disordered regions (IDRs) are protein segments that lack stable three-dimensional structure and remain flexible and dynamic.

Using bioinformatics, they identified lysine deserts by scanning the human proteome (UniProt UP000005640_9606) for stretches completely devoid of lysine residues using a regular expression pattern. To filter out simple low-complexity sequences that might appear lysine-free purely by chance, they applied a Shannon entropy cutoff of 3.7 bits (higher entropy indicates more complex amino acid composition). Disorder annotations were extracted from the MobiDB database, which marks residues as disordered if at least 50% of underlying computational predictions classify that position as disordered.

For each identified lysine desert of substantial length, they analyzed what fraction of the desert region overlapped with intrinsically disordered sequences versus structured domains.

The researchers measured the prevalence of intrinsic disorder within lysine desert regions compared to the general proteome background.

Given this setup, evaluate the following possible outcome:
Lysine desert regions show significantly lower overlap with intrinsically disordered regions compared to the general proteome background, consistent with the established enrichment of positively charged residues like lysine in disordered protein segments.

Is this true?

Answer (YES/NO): NO